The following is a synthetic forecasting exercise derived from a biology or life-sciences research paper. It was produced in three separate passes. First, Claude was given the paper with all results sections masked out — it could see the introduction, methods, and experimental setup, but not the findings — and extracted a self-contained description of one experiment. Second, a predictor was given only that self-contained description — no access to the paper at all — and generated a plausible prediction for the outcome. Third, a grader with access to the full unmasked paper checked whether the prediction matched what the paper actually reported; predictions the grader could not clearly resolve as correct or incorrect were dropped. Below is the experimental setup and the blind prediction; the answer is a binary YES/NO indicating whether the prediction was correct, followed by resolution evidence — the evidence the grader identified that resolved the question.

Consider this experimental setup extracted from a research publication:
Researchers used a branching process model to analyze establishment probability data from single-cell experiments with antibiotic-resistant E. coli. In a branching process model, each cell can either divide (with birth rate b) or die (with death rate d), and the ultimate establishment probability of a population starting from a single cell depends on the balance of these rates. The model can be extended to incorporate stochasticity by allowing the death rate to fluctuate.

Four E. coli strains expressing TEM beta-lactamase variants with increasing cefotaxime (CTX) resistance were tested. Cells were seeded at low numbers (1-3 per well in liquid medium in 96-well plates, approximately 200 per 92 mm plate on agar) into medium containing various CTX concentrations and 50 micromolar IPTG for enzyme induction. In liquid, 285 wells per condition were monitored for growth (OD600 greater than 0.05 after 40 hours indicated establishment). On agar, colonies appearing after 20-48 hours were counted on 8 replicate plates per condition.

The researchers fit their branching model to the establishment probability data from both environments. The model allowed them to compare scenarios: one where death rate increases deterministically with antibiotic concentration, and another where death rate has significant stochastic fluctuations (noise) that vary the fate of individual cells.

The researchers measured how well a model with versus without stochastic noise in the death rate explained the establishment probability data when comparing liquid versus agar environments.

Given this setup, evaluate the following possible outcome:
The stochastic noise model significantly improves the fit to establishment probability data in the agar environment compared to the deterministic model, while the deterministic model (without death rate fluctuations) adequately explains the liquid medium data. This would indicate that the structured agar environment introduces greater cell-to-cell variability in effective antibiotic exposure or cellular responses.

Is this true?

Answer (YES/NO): NO